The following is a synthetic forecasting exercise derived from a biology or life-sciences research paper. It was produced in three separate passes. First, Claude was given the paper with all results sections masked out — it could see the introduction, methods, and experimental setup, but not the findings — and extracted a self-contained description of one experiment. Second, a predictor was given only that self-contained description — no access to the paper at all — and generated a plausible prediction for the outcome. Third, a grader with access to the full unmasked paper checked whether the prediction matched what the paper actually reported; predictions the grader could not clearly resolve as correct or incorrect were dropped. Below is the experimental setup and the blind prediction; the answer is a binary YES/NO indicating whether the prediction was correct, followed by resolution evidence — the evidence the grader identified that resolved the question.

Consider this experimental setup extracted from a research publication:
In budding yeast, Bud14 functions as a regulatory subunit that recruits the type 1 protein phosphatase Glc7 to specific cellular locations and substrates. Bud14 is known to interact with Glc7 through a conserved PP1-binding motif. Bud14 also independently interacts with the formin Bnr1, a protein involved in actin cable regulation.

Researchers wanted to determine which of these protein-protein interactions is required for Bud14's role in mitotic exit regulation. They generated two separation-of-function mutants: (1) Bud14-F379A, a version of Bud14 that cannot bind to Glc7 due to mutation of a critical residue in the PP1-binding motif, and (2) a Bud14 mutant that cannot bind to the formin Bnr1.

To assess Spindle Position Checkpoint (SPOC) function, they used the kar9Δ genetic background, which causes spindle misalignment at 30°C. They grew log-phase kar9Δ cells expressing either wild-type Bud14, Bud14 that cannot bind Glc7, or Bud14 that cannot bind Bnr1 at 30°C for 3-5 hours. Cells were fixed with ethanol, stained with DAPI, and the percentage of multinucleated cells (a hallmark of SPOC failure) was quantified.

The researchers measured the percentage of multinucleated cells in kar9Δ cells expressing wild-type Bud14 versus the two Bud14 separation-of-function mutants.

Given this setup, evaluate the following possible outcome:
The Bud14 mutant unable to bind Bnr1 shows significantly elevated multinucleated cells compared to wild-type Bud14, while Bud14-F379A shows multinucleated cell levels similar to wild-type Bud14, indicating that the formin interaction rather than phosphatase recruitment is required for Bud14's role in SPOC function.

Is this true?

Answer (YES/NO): NO